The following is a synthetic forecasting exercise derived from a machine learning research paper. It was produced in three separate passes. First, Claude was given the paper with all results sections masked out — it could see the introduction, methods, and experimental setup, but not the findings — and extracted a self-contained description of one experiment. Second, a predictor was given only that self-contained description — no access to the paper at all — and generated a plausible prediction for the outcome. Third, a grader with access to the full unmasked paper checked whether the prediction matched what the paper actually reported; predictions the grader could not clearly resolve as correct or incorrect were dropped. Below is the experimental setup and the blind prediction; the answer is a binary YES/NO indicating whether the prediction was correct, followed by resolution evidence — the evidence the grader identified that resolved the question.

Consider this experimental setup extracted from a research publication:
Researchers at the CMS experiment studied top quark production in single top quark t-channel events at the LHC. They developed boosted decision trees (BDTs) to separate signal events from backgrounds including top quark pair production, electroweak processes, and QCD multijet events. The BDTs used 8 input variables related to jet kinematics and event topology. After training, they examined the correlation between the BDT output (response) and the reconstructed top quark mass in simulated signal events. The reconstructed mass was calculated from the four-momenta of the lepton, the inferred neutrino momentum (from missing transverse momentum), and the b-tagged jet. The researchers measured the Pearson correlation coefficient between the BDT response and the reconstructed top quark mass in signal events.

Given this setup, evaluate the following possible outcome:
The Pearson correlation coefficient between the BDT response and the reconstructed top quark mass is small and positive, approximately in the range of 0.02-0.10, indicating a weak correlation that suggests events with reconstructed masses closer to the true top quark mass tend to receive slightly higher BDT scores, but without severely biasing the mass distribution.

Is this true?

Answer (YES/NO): NO